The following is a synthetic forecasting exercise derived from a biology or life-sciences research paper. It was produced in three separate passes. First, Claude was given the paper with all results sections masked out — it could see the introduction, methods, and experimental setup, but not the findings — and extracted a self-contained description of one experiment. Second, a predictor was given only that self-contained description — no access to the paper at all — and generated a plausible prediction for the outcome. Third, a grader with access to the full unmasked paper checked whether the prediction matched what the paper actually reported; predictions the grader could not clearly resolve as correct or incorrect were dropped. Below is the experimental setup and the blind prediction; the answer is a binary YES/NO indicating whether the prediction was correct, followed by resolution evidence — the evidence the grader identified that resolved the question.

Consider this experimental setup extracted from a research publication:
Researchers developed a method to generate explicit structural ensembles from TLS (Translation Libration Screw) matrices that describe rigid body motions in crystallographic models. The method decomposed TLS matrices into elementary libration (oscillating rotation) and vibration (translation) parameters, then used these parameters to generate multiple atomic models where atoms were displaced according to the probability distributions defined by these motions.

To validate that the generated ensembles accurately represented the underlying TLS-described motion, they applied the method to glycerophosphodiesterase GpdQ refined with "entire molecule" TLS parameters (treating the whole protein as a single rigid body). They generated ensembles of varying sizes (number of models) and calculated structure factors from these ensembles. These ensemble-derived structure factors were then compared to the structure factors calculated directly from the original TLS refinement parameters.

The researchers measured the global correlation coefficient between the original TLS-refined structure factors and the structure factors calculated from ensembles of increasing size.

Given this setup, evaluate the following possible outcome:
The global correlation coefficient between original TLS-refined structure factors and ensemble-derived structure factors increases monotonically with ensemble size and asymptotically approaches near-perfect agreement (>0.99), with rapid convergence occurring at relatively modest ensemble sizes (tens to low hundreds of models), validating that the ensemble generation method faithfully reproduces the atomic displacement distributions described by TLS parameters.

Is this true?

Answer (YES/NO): NO